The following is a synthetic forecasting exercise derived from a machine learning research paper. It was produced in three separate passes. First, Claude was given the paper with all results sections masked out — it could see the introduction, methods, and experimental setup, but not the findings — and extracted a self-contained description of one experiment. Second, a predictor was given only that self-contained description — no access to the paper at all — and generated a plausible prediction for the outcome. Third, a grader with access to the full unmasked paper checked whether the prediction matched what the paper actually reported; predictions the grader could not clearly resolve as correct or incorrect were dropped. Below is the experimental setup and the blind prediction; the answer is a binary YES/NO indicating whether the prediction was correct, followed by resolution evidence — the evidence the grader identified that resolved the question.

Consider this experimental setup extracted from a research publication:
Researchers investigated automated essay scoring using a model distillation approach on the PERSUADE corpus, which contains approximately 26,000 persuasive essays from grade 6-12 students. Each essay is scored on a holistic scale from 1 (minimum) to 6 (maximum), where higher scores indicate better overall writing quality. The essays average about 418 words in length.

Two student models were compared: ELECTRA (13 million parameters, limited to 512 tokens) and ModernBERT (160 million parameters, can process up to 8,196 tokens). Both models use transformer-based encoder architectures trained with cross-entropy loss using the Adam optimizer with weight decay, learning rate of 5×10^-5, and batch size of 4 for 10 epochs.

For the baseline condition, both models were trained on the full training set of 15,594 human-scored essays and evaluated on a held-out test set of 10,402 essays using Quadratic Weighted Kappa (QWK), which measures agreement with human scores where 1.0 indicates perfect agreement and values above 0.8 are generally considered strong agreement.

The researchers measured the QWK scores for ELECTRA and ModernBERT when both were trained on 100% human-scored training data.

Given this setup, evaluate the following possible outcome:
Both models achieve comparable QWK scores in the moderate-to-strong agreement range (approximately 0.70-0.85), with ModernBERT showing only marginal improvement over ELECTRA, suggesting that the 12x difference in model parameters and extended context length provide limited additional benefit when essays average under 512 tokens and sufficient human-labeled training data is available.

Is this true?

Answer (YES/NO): YES